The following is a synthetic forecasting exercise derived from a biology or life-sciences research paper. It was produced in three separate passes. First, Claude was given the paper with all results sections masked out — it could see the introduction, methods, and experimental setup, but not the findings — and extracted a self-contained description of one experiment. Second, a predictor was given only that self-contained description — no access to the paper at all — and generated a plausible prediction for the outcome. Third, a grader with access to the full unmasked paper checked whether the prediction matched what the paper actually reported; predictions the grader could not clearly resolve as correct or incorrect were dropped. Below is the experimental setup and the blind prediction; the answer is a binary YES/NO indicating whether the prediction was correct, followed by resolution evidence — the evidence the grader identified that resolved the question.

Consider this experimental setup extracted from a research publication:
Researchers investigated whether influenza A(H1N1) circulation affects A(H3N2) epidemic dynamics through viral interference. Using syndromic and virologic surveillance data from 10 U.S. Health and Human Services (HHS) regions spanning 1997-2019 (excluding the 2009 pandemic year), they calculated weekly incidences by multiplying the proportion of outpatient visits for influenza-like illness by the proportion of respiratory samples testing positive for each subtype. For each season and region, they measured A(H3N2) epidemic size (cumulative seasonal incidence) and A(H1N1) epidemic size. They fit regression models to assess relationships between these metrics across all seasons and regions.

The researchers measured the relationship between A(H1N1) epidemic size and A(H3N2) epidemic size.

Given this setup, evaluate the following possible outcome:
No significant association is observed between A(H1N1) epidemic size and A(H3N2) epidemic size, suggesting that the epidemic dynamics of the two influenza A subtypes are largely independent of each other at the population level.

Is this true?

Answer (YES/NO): NO